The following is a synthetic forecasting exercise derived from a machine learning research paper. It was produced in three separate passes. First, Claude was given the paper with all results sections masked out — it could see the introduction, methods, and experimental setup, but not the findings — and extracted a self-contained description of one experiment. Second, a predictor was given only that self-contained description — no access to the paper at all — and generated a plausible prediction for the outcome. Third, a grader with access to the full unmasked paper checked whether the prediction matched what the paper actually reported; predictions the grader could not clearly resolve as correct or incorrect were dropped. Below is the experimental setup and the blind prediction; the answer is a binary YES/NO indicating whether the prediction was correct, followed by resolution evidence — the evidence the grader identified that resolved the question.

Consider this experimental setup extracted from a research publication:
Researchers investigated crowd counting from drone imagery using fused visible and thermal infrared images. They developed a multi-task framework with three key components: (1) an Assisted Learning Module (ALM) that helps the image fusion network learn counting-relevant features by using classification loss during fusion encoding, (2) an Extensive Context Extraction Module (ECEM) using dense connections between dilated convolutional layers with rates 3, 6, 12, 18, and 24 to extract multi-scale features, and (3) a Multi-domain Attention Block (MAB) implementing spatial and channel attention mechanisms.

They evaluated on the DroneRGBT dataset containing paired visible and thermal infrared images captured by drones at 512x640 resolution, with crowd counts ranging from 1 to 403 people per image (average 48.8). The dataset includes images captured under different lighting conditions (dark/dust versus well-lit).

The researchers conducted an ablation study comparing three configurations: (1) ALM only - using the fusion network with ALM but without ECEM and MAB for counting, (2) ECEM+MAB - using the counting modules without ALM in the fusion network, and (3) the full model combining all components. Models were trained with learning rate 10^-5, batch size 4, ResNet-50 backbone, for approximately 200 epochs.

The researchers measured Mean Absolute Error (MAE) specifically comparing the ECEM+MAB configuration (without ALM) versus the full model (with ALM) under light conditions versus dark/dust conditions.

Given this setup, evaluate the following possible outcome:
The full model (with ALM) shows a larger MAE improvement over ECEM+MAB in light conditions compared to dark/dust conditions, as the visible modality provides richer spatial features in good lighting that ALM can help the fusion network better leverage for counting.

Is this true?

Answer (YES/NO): NO